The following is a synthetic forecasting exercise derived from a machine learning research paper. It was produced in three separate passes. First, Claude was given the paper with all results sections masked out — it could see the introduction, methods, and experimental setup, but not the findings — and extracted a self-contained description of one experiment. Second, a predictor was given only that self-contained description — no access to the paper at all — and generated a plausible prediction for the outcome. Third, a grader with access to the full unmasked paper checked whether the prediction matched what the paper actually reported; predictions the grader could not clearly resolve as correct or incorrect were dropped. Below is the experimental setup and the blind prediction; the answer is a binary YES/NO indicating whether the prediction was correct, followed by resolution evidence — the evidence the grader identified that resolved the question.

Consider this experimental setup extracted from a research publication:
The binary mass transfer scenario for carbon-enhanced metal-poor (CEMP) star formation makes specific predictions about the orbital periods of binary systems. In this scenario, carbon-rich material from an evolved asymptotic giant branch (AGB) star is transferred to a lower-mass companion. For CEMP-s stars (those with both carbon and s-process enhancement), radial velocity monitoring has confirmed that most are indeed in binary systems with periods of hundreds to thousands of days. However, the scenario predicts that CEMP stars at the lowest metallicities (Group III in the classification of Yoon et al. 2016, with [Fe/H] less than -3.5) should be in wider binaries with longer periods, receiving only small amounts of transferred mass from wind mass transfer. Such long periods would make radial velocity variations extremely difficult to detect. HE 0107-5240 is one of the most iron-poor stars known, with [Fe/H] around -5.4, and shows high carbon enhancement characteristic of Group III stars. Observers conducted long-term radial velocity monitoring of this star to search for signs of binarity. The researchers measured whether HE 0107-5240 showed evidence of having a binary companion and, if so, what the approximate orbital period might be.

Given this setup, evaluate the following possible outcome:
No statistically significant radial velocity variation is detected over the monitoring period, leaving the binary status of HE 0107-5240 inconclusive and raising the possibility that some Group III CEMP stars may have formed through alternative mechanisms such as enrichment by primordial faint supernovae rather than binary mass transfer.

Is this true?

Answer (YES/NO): NO